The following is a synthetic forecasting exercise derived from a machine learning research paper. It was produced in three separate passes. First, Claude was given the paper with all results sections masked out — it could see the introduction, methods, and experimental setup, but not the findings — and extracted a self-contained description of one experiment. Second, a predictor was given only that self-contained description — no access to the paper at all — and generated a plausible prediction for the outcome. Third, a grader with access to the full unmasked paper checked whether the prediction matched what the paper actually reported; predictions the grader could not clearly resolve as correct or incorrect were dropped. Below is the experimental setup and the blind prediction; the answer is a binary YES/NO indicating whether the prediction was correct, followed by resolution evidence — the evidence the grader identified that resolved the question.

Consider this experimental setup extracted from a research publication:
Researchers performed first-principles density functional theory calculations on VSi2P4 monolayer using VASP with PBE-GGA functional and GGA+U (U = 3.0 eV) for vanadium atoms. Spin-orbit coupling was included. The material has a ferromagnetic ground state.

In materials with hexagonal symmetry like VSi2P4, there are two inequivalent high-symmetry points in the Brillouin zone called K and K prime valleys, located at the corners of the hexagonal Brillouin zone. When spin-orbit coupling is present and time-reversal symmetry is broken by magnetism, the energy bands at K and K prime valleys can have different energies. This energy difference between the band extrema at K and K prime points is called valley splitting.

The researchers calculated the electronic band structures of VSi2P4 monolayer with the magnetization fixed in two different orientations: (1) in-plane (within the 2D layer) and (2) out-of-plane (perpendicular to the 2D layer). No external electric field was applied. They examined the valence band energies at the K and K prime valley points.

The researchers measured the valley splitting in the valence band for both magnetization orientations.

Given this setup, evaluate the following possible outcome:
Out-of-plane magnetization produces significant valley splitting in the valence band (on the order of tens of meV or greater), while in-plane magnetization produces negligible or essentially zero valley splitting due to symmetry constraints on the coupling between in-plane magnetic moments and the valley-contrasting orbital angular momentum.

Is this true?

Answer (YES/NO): NO